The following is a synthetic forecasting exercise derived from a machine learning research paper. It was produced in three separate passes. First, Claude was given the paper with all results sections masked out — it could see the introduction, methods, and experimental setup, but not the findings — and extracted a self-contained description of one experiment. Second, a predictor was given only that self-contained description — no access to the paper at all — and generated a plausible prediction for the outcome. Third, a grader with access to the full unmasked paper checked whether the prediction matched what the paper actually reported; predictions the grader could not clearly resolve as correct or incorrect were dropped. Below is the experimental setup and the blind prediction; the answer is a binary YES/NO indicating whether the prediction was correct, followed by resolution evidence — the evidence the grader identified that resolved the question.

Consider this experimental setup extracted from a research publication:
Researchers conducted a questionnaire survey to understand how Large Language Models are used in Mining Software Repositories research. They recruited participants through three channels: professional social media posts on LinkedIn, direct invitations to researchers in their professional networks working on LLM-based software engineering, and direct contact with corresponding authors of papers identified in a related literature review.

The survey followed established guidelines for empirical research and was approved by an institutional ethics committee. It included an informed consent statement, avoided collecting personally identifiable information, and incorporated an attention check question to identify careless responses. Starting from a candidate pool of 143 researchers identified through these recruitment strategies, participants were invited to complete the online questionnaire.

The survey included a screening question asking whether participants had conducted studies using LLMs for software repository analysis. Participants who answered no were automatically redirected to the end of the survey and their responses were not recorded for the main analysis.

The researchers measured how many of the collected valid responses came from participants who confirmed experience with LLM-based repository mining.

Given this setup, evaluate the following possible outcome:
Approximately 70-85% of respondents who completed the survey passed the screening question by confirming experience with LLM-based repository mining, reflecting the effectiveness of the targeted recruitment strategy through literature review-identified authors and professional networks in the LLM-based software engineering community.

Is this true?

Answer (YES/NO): NO